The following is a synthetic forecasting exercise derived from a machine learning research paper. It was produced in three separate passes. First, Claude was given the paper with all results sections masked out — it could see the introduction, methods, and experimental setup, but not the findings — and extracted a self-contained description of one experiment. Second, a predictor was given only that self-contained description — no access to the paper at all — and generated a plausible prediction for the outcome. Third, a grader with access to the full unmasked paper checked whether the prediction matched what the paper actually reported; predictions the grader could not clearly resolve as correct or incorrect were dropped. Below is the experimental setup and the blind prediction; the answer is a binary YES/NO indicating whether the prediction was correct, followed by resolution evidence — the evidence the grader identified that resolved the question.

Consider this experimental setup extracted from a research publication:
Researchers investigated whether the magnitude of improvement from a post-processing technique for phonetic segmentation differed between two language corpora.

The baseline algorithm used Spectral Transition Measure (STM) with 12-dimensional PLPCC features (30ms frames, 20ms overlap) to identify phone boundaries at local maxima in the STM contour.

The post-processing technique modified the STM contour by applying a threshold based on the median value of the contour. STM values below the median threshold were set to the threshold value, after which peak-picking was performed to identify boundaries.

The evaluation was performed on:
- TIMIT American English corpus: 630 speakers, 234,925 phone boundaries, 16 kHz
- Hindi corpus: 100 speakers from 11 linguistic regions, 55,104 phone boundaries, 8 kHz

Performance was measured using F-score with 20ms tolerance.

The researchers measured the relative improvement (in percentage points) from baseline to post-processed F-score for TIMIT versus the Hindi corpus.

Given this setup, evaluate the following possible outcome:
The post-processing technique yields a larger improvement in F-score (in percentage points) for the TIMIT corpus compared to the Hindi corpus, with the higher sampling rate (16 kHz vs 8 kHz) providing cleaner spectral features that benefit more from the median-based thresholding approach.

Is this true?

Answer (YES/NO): NO